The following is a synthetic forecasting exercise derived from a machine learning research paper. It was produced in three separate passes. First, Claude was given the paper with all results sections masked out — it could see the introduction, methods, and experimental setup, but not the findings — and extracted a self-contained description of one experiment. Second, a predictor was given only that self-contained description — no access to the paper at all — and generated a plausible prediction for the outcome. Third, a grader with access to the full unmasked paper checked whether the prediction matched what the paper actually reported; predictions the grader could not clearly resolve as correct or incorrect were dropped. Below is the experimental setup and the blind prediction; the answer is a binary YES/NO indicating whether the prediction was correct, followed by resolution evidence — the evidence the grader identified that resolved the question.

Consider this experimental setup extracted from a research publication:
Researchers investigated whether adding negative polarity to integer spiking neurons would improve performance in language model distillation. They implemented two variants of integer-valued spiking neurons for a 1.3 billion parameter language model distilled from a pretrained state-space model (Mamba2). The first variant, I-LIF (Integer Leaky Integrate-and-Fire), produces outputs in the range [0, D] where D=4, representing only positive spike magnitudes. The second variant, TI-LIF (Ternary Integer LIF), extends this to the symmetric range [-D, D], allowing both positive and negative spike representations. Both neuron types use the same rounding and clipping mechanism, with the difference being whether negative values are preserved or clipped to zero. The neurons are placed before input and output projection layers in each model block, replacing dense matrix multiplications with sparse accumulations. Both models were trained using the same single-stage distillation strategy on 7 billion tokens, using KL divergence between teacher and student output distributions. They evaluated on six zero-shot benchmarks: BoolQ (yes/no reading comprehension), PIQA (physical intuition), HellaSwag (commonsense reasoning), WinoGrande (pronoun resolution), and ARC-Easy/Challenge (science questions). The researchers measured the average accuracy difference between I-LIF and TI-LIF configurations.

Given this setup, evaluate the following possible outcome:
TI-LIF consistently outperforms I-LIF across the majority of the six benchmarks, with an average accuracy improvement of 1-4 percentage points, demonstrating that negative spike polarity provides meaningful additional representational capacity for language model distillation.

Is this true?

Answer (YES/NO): NO